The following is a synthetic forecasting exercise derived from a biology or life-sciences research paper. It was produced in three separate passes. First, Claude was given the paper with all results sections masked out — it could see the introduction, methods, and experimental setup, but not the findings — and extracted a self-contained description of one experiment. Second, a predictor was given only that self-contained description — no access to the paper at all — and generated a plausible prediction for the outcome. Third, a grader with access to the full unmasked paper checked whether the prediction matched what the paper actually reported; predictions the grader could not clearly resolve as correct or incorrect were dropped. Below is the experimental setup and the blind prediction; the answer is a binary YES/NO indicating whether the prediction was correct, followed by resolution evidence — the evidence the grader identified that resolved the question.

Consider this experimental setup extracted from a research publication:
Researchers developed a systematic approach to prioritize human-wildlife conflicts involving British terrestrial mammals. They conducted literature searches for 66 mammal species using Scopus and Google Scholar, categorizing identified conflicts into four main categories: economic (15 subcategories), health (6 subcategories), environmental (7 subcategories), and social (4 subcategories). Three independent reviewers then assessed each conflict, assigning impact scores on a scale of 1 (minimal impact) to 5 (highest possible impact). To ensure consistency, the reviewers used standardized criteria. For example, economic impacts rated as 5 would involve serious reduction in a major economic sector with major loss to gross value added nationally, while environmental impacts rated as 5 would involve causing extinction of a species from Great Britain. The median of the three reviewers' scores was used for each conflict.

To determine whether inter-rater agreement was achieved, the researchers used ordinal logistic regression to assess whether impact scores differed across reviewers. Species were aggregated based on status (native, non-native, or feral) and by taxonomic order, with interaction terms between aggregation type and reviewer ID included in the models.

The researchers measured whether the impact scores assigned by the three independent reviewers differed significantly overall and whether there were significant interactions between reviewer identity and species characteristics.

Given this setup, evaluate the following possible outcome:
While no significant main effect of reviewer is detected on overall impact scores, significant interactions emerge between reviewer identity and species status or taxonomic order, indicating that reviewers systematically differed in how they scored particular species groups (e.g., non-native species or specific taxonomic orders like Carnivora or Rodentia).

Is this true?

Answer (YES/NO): NO